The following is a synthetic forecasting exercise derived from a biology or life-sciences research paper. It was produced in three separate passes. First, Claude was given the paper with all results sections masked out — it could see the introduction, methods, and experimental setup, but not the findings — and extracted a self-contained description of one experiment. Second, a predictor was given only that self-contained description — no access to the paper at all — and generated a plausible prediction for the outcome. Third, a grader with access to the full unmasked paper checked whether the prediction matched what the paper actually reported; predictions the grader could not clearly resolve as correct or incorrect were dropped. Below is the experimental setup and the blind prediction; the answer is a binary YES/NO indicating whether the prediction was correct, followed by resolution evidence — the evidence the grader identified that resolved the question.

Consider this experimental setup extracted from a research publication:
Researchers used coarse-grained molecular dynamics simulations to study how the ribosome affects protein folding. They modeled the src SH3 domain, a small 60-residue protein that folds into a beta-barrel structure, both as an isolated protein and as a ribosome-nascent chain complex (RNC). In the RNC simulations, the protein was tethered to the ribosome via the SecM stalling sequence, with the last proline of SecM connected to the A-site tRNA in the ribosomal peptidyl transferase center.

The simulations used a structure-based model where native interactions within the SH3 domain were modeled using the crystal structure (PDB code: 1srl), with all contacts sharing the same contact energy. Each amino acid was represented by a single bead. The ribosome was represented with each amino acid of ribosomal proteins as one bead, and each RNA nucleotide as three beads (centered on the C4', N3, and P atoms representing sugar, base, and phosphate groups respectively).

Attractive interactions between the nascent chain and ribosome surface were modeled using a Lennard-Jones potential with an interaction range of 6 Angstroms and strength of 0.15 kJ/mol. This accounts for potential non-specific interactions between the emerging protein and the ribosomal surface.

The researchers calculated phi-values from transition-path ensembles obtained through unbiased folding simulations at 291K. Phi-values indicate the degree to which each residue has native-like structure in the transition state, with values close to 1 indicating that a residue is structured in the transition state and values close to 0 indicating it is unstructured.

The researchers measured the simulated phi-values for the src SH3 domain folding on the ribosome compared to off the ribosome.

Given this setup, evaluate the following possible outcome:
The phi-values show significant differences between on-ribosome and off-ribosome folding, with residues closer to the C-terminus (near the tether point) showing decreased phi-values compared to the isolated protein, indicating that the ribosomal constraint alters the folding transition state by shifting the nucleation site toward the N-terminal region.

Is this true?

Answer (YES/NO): NO